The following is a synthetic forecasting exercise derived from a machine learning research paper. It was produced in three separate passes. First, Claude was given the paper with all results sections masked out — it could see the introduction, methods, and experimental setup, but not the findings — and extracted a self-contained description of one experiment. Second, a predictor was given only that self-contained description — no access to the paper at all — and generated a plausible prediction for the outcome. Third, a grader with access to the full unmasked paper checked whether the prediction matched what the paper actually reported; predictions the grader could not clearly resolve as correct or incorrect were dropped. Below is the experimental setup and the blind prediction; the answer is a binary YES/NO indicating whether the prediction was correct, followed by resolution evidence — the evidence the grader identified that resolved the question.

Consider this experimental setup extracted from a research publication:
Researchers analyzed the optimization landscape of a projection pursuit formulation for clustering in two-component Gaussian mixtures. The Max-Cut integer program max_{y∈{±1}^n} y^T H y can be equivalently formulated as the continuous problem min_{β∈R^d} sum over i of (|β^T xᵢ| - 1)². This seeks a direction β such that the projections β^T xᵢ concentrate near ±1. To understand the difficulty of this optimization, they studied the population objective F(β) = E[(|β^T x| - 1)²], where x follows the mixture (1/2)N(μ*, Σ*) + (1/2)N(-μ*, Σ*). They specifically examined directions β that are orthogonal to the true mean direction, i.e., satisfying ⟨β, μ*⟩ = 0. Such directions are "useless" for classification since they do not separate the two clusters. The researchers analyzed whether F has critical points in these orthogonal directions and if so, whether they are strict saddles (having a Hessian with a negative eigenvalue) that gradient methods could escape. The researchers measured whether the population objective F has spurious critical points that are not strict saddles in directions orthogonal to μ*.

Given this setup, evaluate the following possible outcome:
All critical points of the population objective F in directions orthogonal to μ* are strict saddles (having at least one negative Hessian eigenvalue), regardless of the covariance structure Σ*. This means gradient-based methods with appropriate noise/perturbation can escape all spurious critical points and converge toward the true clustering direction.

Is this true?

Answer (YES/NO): NO